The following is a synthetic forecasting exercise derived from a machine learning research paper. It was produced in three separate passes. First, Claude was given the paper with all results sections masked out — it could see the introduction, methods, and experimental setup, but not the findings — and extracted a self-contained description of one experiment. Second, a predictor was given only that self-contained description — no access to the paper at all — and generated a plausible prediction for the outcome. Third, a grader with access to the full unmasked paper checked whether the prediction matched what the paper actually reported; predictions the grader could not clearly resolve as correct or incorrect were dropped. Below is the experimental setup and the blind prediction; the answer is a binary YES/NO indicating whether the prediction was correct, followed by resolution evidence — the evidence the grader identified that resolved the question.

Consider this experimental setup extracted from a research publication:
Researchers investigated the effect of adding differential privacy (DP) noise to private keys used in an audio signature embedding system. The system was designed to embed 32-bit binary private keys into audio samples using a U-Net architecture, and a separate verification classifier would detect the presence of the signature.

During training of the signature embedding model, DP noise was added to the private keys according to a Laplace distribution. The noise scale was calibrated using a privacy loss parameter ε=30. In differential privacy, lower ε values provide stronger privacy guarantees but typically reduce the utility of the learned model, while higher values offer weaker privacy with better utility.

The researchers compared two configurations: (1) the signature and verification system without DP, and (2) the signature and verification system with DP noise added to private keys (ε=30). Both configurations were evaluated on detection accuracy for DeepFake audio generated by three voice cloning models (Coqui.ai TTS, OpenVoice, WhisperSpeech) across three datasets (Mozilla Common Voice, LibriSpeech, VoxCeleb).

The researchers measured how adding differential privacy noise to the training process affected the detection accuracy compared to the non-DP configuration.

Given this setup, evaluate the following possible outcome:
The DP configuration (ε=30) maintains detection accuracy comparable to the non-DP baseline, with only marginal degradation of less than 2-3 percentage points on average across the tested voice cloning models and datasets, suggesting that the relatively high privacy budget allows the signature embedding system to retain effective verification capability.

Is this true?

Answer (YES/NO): NO